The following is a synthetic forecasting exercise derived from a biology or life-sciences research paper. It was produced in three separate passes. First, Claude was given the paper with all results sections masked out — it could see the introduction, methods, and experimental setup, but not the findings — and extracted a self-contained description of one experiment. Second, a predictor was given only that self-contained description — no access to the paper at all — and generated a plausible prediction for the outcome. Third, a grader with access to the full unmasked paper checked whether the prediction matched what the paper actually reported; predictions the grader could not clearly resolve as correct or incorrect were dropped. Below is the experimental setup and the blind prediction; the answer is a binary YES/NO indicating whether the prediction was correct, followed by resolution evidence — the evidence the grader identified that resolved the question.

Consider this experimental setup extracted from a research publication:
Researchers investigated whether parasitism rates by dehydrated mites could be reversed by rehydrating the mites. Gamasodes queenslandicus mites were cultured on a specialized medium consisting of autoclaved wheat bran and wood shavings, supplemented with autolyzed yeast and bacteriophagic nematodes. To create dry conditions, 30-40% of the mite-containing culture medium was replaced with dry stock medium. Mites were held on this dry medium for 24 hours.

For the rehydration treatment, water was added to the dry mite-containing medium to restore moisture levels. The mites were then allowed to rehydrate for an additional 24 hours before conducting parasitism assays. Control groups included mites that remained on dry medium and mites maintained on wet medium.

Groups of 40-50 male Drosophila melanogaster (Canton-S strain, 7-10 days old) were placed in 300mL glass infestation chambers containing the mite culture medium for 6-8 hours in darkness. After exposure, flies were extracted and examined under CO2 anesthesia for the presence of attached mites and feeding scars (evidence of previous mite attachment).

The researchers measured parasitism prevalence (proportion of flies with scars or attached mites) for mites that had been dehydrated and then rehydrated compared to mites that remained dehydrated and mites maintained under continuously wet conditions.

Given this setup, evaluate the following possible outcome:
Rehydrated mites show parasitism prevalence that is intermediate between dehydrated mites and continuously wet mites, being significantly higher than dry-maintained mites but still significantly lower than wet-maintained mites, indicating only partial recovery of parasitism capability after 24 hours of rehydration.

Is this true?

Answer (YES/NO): NO